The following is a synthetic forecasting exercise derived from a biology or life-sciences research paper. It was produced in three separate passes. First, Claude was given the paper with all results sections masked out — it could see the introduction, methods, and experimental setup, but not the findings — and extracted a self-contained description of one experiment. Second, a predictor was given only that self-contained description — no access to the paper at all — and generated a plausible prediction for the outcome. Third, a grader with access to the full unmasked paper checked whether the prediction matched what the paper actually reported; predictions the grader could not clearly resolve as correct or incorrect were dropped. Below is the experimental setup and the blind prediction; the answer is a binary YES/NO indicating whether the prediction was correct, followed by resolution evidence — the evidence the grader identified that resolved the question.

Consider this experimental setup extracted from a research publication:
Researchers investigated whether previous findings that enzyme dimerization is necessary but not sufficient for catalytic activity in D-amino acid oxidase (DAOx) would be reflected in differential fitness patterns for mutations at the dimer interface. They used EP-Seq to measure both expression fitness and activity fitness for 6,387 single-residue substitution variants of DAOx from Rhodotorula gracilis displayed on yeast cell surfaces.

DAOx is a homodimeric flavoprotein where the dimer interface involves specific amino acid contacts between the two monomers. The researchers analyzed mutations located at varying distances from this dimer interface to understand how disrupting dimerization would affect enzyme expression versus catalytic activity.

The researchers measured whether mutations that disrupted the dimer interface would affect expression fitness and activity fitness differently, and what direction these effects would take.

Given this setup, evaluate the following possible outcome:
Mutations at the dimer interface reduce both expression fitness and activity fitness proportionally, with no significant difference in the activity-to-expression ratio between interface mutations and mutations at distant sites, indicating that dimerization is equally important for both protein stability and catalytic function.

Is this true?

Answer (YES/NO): NO